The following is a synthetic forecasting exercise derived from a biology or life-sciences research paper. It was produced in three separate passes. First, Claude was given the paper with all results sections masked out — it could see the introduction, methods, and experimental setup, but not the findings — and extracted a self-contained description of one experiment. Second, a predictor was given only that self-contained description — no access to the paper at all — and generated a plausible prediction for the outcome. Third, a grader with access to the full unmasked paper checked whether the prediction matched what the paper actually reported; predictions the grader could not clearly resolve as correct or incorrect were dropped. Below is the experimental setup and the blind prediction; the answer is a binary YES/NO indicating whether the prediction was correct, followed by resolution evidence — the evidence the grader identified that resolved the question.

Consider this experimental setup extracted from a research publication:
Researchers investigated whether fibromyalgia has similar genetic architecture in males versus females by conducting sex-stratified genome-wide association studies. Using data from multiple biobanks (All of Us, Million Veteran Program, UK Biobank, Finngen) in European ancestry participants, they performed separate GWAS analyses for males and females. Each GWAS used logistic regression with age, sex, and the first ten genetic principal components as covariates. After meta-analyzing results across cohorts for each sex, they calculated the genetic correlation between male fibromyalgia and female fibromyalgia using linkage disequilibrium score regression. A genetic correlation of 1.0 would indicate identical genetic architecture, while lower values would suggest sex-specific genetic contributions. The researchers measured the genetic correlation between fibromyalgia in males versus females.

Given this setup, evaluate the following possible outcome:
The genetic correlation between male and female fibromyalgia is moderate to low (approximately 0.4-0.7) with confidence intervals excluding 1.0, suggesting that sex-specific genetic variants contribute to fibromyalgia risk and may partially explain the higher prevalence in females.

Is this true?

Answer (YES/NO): NO